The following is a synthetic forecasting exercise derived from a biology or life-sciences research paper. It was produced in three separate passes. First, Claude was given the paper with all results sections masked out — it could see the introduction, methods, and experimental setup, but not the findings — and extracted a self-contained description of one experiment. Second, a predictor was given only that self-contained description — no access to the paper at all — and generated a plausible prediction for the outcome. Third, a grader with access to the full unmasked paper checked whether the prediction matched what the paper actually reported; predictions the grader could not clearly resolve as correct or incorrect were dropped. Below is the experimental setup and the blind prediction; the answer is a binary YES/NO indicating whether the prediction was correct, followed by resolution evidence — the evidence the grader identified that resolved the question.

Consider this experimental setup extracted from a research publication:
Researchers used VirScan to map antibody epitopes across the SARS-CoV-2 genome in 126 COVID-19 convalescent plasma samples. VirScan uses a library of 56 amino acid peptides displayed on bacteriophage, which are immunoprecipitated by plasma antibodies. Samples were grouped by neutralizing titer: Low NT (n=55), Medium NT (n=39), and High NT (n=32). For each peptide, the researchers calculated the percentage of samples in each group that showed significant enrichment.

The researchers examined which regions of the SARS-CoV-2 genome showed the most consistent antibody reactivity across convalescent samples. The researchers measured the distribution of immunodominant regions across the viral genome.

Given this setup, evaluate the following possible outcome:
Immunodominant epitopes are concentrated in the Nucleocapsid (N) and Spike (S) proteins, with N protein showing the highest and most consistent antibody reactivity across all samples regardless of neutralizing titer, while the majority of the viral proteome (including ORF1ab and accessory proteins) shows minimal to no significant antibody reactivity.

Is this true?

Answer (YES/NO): NO